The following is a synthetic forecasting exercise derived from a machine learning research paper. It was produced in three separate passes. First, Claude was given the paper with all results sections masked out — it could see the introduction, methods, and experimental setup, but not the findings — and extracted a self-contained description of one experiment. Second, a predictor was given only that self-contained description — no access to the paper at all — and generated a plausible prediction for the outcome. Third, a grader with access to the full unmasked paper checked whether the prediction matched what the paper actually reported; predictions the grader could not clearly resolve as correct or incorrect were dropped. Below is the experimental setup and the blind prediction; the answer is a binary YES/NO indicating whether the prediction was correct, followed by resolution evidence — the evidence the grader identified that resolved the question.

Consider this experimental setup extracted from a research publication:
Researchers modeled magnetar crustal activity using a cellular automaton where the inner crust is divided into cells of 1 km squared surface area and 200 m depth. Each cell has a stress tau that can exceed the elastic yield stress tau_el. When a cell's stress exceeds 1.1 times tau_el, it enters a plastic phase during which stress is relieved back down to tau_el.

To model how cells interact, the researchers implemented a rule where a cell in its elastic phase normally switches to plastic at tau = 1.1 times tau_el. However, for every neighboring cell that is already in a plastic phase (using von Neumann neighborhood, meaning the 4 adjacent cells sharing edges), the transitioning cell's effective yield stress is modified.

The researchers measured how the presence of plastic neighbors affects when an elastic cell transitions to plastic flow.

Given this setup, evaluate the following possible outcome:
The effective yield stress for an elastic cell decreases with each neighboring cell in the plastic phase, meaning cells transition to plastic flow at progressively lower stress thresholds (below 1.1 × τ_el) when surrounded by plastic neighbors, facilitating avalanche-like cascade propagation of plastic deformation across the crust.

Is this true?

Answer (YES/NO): YES